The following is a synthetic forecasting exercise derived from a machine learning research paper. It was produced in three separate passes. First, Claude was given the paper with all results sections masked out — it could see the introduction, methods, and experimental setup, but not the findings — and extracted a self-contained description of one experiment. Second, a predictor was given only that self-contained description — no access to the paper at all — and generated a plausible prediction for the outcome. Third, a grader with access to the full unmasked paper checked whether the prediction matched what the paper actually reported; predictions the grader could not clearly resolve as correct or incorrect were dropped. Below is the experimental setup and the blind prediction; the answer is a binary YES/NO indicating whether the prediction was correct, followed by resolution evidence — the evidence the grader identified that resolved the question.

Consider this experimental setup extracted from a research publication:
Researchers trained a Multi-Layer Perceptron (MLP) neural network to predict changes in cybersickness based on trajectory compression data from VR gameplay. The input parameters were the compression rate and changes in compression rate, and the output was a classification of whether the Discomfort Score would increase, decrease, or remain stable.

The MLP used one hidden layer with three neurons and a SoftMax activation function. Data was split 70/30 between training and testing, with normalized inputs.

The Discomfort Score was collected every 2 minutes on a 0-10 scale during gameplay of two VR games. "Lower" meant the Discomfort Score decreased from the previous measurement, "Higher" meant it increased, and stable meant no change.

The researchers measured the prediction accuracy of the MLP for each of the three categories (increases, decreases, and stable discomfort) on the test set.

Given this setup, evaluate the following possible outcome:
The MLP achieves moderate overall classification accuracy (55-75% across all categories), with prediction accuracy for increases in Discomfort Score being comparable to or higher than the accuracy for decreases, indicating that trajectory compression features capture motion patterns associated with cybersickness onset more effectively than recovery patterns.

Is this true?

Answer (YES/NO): NO